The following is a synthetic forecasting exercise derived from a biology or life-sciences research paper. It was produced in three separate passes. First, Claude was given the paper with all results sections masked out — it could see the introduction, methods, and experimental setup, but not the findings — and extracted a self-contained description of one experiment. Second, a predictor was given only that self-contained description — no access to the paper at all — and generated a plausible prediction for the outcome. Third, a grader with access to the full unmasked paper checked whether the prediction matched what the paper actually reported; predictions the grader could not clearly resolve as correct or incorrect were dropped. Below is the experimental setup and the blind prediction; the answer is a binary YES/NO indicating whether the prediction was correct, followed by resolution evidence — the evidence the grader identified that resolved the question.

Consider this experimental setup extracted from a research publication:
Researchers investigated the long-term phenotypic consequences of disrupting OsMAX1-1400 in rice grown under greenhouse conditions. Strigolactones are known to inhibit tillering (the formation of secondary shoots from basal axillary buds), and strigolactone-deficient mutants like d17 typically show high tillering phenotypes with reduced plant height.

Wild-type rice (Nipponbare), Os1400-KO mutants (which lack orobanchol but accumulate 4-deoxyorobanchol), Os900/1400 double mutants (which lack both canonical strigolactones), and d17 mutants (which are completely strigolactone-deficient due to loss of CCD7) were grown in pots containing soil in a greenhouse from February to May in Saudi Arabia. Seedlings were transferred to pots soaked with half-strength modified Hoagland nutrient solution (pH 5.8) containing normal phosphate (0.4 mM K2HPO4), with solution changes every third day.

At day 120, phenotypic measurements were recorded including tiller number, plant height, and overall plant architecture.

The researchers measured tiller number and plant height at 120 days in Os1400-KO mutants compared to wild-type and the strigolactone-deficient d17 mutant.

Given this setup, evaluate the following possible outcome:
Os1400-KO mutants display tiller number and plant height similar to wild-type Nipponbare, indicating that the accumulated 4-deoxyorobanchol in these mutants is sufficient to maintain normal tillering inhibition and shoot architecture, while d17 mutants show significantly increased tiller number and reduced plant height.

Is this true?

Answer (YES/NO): NO